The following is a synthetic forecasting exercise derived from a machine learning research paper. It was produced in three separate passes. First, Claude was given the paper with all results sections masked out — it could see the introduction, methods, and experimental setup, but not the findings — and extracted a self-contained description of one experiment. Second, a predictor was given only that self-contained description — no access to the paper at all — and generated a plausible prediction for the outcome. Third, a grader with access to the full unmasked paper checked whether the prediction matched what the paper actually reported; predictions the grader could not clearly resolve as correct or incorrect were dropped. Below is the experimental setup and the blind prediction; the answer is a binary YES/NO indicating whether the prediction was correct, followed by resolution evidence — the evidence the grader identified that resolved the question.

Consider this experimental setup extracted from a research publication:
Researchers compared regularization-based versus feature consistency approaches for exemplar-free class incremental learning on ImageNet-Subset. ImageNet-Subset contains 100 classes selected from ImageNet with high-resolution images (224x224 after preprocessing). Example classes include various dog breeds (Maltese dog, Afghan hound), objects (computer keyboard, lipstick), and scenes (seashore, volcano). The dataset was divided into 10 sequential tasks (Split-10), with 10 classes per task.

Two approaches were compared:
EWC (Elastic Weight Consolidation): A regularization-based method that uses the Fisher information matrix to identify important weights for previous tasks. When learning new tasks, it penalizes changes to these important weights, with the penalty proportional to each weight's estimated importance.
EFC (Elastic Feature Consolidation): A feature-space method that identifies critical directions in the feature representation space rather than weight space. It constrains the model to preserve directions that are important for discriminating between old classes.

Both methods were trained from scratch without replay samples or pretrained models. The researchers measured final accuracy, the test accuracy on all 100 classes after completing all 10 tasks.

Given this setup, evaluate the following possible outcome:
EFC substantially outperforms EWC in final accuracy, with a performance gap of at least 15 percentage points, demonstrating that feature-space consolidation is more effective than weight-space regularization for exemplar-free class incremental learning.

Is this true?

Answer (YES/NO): YES